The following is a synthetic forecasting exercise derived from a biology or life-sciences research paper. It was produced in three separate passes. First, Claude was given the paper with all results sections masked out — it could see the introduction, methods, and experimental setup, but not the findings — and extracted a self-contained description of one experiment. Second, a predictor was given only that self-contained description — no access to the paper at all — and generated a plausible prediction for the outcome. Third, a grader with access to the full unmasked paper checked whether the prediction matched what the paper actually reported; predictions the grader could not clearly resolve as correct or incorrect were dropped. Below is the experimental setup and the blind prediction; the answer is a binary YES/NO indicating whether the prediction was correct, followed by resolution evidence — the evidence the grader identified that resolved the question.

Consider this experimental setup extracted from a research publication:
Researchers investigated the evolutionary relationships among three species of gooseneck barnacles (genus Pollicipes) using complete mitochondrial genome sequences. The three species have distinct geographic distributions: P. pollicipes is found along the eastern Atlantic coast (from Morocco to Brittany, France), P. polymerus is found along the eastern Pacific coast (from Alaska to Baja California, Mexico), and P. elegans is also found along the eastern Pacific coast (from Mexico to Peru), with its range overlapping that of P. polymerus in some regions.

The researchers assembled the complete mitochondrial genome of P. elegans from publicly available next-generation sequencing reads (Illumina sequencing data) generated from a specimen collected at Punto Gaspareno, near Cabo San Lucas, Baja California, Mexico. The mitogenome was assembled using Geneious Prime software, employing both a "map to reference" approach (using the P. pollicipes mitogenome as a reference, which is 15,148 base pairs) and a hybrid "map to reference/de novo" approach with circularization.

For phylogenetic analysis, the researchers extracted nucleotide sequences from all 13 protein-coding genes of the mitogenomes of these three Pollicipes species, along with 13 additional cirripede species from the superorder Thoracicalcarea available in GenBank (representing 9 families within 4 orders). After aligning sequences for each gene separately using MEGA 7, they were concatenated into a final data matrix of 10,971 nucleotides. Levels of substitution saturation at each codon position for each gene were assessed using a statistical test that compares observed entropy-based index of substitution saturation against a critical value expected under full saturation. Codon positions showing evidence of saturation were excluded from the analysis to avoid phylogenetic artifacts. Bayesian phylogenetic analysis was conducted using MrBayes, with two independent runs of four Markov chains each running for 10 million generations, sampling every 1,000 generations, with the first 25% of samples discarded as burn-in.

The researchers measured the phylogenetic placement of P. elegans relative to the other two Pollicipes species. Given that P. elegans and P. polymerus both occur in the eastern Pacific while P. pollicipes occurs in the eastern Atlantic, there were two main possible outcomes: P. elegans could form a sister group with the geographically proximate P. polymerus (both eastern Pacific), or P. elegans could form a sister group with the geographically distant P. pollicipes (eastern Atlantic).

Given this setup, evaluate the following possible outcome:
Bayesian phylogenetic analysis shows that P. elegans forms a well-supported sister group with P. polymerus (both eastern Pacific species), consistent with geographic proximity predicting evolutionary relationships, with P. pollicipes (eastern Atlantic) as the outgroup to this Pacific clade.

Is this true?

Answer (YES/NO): NO